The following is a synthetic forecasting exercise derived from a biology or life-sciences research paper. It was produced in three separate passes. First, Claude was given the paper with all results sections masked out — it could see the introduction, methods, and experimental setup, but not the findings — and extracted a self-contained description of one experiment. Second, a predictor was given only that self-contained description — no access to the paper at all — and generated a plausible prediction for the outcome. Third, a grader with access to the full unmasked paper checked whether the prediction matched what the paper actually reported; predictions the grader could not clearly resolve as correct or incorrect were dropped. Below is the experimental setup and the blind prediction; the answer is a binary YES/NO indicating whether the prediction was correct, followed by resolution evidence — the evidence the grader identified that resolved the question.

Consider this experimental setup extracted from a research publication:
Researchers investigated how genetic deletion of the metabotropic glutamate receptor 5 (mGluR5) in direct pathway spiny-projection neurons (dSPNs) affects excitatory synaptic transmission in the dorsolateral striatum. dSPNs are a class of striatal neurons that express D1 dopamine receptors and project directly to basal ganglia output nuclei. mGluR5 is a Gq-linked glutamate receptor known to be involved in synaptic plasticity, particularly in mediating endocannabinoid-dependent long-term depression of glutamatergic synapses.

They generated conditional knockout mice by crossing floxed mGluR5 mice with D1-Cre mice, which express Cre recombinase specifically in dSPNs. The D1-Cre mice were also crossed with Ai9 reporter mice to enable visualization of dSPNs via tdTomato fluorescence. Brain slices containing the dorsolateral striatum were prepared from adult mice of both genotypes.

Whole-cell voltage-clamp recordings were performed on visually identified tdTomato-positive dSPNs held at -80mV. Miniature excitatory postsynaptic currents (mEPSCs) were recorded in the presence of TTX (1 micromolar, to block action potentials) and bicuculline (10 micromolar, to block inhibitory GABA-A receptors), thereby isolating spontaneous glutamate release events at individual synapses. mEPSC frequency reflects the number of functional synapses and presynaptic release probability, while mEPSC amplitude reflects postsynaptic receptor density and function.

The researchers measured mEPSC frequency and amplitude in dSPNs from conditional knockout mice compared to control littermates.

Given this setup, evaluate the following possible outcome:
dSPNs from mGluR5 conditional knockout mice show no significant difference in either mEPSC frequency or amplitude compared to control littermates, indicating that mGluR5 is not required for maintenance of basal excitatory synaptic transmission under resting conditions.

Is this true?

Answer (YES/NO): NO